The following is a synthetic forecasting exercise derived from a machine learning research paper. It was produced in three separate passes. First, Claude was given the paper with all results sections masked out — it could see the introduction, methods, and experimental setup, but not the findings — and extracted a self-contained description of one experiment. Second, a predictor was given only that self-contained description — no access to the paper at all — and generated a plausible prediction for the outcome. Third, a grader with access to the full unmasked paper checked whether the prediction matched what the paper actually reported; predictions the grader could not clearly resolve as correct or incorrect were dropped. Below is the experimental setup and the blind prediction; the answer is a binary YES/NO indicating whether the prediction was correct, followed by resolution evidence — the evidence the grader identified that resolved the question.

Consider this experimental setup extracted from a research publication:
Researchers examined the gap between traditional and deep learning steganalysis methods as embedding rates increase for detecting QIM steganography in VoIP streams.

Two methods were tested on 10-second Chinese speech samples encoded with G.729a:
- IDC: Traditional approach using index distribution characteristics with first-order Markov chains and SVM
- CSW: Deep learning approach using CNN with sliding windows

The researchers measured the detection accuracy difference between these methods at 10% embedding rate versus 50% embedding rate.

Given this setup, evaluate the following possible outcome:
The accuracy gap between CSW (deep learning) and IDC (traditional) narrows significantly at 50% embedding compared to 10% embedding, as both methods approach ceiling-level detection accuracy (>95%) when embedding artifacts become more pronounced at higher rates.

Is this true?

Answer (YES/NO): NO